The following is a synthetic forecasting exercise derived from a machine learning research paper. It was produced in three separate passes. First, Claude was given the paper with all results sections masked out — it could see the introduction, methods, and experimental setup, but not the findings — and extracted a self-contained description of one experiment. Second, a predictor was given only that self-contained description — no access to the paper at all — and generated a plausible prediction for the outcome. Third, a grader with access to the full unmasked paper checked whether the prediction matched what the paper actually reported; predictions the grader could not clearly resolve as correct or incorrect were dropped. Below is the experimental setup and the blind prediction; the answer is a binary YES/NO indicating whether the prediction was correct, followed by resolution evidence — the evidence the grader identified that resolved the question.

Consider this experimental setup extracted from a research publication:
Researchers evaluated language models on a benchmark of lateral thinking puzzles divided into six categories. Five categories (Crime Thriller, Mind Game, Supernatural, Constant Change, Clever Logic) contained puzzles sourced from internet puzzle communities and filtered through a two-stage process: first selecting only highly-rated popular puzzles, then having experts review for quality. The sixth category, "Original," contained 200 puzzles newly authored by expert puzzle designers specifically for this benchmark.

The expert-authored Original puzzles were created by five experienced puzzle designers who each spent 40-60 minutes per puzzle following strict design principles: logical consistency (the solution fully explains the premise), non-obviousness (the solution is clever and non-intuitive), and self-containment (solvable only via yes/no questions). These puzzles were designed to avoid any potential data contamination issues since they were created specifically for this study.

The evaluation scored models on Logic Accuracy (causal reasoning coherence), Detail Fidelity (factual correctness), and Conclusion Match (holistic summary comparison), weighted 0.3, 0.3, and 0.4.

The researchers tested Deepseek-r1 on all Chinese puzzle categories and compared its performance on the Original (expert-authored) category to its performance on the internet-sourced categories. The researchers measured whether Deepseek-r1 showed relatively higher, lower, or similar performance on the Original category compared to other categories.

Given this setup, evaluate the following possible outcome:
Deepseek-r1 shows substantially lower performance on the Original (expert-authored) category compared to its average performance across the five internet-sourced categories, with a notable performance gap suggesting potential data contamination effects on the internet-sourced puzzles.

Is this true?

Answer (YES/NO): NO